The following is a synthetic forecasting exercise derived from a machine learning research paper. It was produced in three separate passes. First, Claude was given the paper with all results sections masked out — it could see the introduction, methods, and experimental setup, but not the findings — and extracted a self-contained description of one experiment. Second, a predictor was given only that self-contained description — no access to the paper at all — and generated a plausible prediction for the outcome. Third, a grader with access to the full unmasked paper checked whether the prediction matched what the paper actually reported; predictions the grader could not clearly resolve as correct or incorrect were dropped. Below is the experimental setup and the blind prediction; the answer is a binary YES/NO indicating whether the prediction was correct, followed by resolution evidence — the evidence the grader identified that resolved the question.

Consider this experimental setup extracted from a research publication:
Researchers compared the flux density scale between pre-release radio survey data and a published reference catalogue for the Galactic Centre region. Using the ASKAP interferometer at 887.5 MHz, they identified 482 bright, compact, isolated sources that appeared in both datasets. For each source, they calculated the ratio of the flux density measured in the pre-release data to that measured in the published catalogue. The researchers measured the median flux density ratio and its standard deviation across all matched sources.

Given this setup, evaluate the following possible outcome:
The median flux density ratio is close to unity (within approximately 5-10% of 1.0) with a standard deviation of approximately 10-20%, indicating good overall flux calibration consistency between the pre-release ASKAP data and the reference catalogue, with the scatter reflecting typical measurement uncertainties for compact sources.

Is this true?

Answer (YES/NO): YES